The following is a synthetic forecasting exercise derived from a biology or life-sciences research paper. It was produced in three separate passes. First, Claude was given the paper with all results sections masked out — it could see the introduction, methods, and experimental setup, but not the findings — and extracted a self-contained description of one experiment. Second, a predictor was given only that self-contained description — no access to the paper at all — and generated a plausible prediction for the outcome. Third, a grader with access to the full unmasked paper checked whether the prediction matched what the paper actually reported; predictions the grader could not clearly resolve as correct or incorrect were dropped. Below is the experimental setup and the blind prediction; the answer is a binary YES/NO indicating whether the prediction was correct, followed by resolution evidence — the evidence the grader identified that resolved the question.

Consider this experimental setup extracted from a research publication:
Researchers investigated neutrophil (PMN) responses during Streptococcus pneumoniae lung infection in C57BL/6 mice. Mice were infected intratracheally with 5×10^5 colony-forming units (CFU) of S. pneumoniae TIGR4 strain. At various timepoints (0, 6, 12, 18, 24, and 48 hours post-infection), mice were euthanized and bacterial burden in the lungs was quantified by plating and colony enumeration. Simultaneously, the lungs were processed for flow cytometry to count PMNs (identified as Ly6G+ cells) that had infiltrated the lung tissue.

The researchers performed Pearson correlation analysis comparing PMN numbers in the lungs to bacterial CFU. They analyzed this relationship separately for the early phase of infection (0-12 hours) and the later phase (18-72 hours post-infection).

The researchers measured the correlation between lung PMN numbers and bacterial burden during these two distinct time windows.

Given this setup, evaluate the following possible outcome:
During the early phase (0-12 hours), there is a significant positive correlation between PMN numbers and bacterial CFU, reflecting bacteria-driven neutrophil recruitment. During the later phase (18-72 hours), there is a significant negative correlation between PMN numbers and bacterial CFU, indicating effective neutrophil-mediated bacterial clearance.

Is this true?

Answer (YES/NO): NO